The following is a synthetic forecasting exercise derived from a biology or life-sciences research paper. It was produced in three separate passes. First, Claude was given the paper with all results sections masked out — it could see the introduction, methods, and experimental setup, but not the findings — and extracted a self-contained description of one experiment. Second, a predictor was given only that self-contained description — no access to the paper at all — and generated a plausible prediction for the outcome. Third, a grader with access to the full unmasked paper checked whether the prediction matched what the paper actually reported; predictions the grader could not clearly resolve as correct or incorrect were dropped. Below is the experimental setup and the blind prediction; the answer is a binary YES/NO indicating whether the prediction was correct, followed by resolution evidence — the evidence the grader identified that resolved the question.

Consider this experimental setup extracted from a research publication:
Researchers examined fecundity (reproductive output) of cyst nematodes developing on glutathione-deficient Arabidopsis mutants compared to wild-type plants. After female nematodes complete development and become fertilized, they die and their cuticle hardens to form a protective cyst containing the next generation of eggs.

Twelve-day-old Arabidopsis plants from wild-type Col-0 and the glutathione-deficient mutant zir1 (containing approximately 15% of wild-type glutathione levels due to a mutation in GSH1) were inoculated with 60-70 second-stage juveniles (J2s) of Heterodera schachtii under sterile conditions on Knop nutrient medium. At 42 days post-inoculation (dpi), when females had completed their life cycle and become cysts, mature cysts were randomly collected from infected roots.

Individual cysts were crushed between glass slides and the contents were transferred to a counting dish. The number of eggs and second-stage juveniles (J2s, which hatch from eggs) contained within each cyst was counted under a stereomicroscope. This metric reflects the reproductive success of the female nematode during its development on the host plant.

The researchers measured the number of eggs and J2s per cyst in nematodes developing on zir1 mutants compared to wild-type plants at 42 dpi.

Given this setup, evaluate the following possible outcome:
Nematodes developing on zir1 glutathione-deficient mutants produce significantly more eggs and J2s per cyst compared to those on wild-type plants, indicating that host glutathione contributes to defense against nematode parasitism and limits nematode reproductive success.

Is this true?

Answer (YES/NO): YES